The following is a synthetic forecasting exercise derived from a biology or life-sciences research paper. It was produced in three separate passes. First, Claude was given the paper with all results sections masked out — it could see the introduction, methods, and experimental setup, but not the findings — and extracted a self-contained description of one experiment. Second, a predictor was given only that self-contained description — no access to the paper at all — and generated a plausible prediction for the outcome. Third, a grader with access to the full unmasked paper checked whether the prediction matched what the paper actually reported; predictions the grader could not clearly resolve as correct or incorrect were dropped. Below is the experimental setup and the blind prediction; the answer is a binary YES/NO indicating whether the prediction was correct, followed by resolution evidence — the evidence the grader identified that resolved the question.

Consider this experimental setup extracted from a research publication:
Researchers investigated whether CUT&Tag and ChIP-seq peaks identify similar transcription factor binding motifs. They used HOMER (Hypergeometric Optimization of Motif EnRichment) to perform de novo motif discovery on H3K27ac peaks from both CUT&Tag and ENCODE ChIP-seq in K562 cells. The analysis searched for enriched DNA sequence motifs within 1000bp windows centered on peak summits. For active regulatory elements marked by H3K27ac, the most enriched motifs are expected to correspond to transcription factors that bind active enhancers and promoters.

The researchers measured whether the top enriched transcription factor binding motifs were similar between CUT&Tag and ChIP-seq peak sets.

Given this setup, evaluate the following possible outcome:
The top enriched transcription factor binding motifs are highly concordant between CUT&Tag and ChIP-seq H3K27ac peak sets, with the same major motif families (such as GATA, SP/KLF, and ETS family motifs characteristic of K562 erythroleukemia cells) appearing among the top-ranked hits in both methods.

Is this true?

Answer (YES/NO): YES